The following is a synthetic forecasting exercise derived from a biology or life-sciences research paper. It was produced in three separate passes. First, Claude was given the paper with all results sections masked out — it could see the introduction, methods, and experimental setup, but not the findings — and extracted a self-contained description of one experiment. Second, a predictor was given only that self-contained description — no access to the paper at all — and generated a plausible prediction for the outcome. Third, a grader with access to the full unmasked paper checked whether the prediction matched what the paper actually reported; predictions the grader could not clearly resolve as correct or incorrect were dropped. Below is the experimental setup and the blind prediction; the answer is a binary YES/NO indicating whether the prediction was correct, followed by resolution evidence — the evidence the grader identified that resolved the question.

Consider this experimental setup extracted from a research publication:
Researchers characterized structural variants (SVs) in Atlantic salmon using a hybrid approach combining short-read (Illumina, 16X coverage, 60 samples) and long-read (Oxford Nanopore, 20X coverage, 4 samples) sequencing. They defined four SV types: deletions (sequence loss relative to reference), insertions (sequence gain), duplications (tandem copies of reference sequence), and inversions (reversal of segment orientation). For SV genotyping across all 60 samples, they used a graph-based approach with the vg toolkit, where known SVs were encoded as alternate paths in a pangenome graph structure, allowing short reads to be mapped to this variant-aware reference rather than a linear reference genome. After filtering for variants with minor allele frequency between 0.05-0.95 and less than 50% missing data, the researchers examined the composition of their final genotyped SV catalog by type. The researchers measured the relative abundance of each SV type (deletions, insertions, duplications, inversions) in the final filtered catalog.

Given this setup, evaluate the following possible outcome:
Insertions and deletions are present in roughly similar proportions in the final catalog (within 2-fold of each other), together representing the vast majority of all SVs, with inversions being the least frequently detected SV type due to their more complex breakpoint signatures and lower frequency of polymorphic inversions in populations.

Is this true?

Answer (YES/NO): YES